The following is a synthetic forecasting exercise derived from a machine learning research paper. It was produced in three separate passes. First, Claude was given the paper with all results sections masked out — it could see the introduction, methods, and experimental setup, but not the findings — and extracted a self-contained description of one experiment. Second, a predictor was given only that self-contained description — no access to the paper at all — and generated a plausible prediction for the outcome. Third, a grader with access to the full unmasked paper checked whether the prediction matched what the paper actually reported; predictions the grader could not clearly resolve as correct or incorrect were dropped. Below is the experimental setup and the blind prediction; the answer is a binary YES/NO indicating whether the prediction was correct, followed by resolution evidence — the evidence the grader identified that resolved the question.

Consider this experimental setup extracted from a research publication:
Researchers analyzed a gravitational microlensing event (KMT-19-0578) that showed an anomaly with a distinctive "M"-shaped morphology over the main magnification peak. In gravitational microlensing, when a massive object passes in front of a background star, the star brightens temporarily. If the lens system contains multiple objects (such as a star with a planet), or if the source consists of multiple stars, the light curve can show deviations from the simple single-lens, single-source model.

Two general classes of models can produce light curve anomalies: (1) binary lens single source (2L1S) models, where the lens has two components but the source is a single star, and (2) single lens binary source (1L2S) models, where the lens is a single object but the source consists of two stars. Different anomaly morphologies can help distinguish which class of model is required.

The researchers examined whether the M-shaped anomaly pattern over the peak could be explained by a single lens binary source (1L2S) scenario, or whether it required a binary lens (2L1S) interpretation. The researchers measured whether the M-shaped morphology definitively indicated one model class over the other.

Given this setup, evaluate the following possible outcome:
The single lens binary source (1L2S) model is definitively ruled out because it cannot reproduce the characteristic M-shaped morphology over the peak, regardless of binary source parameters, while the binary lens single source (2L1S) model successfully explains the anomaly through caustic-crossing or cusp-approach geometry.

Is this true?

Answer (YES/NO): YES